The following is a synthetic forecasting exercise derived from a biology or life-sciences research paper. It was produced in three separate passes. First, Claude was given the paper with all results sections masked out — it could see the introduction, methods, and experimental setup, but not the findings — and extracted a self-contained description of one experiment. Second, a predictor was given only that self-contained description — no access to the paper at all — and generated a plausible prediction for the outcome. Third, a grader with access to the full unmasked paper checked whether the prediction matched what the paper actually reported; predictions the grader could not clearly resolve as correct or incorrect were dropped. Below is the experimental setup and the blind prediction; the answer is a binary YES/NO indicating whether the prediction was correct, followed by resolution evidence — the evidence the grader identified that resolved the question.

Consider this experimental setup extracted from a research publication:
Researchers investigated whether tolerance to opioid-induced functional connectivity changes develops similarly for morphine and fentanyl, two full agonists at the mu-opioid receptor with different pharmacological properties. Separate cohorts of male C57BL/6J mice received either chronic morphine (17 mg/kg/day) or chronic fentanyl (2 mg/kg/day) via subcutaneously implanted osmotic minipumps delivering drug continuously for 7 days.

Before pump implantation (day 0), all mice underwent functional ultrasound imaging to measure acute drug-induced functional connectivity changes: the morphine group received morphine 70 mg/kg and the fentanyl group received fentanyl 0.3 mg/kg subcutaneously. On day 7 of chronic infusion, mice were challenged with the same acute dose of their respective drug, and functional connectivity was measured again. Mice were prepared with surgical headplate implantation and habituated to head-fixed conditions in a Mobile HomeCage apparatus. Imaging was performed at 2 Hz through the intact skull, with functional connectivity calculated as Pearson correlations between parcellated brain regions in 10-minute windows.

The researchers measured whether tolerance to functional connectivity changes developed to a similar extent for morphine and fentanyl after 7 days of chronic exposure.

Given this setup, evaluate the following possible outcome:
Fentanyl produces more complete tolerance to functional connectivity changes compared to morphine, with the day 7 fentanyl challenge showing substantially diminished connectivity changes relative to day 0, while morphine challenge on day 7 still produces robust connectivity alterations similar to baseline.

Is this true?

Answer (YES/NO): NO